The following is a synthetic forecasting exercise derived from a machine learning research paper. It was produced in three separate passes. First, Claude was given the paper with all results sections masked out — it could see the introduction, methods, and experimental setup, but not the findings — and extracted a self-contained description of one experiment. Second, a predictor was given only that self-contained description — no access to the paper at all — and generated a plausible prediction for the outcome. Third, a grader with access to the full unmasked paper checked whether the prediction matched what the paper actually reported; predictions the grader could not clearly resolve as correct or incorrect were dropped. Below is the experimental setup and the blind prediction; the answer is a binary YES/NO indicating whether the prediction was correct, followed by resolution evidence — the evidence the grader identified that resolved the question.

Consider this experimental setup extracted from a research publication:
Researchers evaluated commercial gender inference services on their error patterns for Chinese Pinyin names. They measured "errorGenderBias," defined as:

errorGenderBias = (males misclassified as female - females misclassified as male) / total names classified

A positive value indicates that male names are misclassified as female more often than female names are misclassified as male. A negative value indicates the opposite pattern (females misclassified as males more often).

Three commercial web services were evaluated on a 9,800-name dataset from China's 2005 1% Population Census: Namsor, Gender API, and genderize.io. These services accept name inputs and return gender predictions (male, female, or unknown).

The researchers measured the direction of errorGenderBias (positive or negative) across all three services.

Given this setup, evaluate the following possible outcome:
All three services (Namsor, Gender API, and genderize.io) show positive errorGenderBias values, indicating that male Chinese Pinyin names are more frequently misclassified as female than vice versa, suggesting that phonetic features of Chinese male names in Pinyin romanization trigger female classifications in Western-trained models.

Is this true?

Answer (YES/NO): NO